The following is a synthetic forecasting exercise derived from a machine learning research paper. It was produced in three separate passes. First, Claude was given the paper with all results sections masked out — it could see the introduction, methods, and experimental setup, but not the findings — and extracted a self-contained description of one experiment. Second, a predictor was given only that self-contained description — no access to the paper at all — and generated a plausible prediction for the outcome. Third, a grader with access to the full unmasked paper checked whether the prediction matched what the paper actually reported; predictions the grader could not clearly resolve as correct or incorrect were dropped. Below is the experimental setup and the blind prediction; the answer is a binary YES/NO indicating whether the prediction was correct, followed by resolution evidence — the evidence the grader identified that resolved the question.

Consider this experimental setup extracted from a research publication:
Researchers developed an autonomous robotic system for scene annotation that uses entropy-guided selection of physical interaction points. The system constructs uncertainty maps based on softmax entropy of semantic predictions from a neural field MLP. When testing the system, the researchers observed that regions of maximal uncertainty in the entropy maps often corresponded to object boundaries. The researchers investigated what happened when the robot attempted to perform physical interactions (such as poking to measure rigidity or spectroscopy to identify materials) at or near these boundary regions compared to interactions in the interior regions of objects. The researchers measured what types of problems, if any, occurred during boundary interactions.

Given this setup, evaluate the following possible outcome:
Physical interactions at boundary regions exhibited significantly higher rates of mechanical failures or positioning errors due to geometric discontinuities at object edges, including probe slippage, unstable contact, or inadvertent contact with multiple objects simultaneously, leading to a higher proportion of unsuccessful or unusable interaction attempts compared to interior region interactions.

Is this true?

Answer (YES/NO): NO